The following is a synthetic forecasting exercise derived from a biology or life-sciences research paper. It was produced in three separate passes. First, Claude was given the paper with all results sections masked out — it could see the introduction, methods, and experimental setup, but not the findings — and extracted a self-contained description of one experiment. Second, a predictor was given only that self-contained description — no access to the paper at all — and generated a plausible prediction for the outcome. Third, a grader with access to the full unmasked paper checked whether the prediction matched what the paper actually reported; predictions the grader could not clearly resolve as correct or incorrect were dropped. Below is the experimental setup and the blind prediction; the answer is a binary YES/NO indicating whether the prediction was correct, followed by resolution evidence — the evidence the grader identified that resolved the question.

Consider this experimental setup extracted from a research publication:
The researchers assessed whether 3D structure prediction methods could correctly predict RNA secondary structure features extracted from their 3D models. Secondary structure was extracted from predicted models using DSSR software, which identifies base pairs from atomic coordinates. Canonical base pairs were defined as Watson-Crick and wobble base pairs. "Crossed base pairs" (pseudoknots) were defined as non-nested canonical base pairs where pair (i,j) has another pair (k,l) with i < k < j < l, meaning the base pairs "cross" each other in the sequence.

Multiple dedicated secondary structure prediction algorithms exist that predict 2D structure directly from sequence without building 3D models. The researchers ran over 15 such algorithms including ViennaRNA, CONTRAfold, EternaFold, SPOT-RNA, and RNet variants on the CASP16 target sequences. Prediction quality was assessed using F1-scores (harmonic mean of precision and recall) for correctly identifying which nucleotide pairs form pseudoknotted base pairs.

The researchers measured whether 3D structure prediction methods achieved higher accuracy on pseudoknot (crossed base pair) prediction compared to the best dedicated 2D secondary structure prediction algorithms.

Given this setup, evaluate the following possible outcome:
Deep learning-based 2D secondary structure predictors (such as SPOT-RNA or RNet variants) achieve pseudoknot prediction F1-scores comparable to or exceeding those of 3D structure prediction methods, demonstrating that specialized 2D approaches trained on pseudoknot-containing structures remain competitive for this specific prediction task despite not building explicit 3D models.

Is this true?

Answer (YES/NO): YES